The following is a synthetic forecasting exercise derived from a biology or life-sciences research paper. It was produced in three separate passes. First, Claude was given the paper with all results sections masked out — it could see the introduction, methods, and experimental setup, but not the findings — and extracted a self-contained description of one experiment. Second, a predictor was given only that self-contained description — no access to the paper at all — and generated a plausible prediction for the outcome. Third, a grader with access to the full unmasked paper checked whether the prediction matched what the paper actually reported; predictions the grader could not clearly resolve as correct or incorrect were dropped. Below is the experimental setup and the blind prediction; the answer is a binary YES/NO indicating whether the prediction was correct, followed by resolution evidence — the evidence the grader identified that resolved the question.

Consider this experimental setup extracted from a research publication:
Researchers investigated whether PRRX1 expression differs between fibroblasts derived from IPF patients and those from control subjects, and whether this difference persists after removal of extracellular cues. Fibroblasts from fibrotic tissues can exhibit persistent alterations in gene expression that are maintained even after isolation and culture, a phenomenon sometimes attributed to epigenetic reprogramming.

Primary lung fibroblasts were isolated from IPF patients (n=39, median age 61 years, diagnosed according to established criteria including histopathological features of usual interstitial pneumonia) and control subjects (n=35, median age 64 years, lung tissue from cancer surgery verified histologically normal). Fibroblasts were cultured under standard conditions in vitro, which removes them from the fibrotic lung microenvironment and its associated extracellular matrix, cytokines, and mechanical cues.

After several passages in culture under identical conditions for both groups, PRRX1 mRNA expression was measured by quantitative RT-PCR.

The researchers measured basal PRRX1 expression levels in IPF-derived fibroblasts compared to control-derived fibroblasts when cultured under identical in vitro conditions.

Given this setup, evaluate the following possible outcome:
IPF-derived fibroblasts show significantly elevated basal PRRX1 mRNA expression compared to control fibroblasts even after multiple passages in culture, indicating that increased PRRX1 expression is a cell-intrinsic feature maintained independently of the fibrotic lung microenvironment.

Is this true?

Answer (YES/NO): YES